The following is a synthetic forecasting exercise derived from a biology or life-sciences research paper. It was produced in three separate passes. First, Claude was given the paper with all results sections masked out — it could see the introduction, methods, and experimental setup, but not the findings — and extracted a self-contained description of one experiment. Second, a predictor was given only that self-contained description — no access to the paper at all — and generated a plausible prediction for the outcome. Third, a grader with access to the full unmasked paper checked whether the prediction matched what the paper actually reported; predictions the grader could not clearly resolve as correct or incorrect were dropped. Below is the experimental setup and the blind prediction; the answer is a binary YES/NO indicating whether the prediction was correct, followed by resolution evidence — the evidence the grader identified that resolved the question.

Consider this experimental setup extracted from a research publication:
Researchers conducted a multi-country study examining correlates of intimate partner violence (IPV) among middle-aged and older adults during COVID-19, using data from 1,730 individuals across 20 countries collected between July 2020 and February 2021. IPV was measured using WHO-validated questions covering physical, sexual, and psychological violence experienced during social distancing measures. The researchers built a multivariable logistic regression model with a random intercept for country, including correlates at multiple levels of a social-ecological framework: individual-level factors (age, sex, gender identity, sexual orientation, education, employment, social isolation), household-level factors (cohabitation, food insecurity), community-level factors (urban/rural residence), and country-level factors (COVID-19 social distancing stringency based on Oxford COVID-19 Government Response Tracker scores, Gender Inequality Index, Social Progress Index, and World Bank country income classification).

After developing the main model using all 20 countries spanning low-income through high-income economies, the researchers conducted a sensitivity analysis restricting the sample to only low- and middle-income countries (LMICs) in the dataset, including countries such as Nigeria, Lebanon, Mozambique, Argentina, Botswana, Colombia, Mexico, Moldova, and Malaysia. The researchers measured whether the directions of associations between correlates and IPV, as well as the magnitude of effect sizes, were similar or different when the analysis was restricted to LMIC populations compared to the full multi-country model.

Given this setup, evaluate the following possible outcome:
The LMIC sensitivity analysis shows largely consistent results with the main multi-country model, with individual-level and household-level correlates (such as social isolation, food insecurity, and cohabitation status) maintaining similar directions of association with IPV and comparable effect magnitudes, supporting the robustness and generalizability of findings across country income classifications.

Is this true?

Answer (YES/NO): NO